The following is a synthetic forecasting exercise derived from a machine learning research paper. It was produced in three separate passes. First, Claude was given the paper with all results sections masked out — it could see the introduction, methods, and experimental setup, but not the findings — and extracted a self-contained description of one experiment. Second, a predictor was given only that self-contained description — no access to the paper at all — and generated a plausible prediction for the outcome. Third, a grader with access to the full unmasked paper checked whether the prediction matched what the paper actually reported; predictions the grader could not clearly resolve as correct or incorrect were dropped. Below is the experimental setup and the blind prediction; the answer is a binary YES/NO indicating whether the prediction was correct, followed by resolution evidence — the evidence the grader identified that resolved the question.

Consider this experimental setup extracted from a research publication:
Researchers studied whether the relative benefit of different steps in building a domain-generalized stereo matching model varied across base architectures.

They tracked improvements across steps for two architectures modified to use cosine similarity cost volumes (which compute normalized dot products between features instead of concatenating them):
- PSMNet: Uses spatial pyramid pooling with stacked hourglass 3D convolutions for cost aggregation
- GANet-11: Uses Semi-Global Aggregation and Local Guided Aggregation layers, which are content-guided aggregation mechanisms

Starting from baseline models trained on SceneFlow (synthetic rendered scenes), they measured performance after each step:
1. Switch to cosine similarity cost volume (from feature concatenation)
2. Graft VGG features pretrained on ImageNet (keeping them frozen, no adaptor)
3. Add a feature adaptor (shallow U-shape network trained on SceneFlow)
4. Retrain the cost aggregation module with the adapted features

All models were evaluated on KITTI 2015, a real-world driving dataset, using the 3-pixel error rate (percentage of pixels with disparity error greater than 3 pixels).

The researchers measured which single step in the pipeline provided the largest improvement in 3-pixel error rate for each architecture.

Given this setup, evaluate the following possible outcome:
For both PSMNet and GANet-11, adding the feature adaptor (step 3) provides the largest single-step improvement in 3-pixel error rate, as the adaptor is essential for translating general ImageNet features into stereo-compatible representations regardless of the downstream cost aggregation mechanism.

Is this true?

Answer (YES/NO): NO